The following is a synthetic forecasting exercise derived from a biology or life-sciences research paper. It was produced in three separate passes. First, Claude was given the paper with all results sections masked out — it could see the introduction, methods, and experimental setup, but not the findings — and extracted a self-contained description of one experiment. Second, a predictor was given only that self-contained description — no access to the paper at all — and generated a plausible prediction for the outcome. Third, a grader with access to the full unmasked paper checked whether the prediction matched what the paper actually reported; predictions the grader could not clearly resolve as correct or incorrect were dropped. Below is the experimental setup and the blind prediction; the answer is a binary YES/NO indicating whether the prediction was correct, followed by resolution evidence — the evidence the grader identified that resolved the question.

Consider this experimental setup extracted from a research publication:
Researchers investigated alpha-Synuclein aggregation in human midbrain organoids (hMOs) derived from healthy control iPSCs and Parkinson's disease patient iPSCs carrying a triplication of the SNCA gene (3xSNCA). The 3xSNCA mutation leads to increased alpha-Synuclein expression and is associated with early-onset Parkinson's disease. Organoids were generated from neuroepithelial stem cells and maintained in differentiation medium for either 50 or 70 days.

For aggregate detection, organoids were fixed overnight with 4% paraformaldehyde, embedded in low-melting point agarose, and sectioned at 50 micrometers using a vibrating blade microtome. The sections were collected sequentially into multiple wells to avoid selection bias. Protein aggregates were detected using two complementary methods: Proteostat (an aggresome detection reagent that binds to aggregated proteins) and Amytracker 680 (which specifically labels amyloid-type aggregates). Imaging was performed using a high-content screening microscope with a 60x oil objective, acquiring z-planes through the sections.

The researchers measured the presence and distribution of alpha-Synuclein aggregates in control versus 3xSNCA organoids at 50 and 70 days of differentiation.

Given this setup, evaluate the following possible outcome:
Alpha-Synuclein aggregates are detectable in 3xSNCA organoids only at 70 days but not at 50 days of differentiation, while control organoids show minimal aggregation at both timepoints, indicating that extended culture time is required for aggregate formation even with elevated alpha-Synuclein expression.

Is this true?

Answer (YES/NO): NO